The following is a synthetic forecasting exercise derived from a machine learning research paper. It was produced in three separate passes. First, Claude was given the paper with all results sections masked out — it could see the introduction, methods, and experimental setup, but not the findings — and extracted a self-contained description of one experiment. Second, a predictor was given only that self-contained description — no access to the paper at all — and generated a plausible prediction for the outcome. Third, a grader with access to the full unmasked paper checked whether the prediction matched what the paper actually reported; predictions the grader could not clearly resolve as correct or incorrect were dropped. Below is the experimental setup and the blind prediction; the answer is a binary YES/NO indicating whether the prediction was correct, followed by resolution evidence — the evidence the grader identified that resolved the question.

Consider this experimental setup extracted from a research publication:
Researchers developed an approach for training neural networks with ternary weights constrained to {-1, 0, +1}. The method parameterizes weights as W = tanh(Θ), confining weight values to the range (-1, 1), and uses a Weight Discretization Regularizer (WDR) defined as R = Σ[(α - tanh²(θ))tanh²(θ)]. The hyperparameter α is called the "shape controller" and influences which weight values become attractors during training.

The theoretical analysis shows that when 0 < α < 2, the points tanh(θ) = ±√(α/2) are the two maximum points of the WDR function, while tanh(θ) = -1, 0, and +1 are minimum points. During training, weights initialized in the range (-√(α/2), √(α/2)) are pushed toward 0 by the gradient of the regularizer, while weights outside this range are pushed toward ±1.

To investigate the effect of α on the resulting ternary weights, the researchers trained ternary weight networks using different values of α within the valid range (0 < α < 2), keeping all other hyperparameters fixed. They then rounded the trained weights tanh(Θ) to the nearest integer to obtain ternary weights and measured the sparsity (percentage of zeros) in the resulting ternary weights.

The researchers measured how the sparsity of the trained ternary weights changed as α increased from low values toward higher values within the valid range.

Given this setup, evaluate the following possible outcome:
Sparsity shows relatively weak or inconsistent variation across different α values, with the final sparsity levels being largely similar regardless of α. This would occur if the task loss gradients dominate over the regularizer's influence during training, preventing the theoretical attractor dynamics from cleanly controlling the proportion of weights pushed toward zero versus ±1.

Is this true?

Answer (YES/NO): NO